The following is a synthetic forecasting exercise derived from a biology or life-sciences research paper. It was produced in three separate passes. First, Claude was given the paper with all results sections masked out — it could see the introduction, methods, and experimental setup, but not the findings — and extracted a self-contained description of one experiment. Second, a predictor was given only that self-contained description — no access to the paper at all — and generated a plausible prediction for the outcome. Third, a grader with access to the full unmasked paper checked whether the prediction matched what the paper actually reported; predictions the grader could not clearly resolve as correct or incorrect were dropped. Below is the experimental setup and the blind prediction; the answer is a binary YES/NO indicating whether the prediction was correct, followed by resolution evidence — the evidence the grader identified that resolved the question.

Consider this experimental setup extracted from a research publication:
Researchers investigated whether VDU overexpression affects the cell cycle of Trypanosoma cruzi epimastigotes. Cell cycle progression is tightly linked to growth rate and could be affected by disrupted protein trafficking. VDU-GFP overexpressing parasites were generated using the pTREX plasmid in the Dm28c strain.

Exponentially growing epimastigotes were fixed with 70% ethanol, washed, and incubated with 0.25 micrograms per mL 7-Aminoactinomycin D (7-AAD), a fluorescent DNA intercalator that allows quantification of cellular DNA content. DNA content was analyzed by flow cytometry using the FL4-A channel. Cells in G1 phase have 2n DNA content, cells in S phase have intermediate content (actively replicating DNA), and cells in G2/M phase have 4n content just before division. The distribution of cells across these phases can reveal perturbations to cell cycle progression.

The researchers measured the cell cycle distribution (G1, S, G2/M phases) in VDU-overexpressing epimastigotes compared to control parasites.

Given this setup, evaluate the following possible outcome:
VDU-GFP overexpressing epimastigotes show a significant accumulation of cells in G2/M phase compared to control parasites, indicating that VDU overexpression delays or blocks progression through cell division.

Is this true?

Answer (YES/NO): NO